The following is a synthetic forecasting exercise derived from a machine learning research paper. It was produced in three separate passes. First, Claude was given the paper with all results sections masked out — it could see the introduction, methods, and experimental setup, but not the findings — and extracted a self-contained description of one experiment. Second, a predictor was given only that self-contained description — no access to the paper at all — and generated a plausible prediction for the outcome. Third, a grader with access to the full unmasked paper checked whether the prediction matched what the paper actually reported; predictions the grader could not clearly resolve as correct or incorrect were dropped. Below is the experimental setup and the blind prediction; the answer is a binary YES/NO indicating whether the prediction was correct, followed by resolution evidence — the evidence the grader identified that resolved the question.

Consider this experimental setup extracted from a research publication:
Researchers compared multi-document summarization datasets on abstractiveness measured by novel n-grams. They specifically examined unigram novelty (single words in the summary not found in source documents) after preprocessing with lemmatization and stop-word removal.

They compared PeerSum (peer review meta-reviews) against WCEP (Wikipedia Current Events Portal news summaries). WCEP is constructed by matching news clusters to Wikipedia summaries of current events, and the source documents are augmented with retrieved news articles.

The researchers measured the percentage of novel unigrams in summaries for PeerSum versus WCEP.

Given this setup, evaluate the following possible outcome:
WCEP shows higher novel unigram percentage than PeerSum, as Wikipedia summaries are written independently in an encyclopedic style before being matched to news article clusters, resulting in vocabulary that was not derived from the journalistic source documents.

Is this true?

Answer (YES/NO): NO